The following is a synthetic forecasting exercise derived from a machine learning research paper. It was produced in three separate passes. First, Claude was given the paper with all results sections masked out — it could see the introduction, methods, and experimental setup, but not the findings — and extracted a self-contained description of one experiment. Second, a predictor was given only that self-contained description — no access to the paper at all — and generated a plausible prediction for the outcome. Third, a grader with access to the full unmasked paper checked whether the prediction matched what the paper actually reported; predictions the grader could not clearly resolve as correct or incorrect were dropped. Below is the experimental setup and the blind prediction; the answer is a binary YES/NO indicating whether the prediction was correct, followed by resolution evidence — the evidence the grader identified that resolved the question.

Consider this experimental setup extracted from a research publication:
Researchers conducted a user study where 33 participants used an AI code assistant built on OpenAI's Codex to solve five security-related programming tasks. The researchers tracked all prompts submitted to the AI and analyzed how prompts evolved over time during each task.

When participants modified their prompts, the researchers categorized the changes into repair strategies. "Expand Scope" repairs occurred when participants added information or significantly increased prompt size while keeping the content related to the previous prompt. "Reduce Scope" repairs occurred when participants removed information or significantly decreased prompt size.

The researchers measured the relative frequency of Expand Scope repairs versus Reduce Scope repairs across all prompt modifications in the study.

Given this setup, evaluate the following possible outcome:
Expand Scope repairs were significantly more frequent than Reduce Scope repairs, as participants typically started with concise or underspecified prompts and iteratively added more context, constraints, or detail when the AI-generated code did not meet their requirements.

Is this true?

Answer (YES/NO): YES